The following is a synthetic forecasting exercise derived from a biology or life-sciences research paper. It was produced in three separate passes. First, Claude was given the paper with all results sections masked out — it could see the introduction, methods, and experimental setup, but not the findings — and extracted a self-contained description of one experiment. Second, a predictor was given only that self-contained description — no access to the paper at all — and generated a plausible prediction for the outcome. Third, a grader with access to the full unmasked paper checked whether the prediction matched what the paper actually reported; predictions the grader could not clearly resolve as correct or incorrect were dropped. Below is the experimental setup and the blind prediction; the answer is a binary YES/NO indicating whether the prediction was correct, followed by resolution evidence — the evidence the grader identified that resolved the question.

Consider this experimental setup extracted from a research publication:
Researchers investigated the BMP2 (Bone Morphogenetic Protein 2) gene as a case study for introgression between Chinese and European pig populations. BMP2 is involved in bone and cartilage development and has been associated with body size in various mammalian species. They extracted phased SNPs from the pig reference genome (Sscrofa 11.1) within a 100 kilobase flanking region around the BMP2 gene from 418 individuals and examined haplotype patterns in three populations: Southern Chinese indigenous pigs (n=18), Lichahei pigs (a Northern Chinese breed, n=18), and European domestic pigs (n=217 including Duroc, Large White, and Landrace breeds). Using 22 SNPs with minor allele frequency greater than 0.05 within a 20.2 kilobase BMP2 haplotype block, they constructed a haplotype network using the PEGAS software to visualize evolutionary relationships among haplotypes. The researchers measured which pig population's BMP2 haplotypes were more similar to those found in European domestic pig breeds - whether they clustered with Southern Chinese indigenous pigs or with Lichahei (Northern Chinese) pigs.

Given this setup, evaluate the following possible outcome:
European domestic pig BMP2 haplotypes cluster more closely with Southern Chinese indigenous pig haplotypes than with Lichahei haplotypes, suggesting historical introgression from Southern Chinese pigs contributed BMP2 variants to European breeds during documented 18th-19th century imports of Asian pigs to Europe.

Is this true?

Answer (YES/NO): NO